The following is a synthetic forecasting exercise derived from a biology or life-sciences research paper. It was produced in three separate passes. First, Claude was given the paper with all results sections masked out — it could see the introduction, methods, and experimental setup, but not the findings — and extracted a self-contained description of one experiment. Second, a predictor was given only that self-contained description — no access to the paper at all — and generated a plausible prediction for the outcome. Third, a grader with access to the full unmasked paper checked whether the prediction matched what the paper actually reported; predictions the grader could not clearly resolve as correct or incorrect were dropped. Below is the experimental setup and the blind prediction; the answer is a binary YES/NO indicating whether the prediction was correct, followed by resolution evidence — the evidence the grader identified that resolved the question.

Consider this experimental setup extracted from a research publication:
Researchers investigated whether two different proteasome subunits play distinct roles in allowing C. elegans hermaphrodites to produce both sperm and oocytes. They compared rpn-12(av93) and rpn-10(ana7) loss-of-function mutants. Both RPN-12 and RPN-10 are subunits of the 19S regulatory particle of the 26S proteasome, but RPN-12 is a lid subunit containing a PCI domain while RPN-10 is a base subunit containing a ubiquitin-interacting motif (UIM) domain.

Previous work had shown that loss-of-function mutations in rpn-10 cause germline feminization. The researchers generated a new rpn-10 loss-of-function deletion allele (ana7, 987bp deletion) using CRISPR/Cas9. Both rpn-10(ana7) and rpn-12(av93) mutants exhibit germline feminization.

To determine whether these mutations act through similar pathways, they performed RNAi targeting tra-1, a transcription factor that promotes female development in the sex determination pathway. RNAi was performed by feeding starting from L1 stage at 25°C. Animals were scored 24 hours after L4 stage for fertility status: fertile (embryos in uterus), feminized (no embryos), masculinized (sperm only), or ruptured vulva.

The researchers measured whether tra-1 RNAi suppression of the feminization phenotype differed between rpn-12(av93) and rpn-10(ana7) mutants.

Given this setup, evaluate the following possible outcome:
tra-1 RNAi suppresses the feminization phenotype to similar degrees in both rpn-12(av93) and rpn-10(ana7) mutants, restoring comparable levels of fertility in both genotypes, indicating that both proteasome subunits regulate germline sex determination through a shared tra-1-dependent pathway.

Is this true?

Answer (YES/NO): NO